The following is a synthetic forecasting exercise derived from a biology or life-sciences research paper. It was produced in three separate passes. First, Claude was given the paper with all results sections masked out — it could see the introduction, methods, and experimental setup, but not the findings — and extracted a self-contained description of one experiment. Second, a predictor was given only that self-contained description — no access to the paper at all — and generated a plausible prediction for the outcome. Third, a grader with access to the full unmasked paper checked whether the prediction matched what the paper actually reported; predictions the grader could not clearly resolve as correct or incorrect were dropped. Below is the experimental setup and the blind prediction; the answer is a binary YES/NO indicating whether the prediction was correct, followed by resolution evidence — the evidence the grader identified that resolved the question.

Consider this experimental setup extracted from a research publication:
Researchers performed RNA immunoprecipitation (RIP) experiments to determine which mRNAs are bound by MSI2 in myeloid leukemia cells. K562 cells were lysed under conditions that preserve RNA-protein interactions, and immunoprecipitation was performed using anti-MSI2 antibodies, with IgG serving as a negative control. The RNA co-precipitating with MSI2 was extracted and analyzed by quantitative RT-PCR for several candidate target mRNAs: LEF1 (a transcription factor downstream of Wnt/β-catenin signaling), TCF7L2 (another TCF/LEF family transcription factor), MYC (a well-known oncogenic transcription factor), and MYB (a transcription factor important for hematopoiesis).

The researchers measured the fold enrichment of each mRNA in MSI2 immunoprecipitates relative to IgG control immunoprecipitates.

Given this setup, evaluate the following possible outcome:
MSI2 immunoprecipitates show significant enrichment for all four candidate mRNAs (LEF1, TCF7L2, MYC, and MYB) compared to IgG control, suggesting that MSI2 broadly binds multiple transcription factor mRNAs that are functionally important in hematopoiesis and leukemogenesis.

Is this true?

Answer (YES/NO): YES